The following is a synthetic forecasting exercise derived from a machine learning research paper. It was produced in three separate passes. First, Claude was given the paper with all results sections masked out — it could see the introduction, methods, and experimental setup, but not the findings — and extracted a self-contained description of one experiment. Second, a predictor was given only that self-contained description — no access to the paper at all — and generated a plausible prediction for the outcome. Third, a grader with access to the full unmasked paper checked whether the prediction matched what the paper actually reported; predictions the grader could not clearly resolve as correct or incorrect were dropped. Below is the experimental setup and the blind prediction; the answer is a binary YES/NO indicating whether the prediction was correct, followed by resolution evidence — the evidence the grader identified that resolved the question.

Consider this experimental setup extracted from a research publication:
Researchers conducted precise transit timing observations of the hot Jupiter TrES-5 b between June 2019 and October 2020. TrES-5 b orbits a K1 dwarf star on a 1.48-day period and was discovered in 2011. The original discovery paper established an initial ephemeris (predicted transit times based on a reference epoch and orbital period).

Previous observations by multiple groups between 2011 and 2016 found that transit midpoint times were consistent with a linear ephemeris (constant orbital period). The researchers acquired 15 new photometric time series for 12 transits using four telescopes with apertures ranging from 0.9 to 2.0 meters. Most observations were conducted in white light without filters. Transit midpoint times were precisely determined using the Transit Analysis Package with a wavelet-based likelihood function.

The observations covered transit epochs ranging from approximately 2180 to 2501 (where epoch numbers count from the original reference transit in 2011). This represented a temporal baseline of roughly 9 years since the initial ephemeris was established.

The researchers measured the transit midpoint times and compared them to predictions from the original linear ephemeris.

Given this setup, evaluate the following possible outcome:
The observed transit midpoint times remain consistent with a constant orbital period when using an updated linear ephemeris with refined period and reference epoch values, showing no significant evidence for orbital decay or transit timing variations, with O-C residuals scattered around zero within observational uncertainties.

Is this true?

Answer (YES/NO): NO